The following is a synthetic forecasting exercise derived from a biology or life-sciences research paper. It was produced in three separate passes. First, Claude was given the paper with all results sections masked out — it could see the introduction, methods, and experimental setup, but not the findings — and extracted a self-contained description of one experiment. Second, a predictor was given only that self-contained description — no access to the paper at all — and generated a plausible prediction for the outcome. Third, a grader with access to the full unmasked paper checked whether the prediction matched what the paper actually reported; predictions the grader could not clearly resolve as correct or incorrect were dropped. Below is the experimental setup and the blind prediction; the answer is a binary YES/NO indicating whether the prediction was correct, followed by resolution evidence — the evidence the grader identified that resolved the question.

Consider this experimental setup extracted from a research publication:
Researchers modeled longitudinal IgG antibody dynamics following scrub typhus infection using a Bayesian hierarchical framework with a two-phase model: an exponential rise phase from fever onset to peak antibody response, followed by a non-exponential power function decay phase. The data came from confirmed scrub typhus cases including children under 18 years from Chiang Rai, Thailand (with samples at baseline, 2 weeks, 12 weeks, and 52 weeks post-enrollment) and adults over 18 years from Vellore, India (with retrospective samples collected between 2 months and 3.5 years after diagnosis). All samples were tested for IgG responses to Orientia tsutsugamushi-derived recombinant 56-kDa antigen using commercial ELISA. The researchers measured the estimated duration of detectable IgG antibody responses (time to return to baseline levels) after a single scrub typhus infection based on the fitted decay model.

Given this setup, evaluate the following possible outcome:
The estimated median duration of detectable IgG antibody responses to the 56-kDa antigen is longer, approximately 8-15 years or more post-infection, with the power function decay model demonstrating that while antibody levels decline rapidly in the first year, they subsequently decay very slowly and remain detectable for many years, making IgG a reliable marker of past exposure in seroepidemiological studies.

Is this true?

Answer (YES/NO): NO